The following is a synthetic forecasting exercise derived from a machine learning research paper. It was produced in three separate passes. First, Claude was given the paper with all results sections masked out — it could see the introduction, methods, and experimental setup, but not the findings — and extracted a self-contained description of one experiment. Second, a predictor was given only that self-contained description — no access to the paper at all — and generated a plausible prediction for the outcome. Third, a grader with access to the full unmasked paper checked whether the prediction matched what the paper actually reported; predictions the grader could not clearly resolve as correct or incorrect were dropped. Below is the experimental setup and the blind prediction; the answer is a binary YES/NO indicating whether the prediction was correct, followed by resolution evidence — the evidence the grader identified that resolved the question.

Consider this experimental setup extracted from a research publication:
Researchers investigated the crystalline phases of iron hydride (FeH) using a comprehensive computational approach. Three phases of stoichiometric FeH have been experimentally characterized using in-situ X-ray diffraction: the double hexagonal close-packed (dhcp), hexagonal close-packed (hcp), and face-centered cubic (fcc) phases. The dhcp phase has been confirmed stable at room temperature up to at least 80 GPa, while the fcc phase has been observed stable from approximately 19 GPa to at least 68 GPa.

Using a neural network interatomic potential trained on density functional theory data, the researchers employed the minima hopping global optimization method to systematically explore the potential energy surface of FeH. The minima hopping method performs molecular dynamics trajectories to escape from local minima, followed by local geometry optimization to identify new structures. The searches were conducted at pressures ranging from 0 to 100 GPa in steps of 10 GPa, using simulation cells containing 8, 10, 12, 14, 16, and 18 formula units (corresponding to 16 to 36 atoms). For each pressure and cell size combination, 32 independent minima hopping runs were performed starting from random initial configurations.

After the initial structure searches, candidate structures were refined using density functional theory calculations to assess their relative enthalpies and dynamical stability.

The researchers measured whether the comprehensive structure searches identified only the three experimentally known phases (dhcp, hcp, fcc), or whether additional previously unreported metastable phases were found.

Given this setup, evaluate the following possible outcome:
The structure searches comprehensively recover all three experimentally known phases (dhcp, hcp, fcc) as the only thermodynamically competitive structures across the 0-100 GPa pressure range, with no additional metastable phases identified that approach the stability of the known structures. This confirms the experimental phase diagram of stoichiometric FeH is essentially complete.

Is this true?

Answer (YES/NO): NO